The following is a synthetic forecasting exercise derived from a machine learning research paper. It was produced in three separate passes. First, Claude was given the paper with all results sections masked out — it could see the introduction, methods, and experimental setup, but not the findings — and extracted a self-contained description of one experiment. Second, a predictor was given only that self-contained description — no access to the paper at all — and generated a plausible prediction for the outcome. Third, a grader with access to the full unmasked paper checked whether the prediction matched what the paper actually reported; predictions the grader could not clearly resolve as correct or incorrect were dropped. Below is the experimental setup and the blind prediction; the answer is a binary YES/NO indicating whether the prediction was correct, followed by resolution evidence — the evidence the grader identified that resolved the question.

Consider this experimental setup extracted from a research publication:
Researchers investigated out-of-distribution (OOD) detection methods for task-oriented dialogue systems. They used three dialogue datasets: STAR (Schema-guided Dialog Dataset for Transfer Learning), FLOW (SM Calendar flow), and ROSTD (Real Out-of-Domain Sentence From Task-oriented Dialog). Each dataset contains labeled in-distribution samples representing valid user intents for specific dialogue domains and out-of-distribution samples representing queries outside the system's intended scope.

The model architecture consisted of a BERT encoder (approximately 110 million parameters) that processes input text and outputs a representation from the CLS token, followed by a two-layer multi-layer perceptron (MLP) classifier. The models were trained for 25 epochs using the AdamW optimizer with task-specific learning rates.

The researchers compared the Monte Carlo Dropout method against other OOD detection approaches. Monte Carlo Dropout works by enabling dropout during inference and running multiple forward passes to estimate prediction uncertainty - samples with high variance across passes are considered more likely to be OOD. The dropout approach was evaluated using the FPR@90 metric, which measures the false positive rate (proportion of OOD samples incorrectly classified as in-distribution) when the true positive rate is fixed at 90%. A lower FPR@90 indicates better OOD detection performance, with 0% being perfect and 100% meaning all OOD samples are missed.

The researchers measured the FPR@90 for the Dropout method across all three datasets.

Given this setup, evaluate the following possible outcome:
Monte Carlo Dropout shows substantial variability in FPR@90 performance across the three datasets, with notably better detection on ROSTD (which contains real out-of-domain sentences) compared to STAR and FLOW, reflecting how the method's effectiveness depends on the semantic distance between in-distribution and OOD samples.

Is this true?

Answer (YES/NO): NO